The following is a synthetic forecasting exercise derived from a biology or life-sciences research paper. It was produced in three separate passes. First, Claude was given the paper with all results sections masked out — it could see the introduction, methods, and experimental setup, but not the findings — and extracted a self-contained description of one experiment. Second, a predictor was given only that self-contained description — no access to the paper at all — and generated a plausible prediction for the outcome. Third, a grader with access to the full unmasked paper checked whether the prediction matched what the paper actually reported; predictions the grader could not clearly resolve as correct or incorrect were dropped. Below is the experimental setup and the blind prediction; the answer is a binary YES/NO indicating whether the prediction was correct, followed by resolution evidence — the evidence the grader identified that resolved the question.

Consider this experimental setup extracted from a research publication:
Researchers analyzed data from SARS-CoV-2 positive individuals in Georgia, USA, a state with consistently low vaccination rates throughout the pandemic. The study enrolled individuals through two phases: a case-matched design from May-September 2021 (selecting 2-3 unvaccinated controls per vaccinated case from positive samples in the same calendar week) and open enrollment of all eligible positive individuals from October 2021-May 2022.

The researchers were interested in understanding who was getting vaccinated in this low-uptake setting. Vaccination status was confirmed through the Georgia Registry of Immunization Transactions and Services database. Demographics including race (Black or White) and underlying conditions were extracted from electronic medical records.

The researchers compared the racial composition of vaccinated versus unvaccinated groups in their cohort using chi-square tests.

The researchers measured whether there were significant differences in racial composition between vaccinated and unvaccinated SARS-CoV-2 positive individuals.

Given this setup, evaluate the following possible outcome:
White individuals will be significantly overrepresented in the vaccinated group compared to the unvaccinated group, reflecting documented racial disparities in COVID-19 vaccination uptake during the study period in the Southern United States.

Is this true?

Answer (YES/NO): YES